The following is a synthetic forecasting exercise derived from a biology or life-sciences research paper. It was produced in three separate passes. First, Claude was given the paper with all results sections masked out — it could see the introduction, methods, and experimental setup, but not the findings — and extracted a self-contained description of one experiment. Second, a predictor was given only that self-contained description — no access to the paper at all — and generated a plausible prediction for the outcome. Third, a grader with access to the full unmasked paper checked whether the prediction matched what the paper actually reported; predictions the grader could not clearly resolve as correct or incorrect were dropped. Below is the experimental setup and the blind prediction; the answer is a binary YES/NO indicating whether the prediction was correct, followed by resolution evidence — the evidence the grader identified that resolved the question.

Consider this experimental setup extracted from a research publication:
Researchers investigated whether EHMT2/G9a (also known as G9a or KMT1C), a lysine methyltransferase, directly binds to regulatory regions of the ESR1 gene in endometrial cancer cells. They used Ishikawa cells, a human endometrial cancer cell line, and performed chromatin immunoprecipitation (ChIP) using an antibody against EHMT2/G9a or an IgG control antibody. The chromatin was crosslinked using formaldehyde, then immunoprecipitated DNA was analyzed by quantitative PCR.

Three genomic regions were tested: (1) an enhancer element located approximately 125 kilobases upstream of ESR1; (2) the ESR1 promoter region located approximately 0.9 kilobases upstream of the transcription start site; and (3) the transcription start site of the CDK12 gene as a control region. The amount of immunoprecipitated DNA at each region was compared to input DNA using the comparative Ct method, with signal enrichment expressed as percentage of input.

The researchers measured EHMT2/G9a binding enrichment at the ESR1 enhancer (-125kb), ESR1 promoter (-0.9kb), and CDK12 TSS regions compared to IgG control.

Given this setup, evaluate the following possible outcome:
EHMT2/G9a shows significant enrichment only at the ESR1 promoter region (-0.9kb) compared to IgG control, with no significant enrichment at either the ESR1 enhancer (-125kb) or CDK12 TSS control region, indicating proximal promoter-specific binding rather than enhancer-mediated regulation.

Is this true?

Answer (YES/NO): NO